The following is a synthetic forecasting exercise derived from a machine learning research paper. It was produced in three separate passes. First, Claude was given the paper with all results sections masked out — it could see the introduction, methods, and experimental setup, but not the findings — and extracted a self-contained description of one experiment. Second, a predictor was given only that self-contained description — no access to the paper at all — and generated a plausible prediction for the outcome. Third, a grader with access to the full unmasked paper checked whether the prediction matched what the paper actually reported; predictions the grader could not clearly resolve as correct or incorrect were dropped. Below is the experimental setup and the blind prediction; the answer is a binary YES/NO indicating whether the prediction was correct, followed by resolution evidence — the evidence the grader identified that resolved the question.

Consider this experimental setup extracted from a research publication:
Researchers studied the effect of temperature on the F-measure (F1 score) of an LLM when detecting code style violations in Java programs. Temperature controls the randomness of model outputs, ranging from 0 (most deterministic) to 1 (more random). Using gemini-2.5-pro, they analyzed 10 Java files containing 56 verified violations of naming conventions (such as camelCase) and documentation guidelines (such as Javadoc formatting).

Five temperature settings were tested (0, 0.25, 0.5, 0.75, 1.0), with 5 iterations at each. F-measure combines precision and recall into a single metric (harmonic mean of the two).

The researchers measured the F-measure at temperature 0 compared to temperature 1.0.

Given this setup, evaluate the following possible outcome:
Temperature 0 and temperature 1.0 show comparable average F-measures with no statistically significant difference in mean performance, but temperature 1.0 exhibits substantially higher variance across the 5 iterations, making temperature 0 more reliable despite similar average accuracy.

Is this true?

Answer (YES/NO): NO